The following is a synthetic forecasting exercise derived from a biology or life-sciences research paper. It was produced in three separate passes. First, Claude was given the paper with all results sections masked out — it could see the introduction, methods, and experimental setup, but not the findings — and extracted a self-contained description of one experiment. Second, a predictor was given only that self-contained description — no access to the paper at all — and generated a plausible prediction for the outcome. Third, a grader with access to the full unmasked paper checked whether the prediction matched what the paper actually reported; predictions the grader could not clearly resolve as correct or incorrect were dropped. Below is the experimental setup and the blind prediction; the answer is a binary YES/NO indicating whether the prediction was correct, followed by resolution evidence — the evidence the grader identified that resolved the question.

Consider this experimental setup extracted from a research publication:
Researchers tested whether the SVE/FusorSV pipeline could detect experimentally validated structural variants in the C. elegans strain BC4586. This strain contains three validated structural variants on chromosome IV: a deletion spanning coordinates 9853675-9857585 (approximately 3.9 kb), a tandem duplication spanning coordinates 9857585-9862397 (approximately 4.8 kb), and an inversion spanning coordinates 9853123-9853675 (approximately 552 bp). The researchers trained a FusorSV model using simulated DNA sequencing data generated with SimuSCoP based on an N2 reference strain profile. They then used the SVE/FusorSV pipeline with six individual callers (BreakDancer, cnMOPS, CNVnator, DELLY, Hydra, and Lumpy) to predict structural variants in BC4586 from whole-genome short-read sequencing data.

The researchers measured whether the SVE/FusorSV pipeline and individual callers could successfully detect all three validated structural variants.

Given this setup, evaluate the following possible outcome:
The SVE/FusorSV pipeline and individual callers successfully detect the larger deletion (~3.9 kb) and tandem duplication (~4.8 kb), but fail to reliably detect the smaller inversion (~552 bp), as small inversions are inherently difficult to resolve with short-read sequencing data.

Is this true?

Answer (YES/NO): NO